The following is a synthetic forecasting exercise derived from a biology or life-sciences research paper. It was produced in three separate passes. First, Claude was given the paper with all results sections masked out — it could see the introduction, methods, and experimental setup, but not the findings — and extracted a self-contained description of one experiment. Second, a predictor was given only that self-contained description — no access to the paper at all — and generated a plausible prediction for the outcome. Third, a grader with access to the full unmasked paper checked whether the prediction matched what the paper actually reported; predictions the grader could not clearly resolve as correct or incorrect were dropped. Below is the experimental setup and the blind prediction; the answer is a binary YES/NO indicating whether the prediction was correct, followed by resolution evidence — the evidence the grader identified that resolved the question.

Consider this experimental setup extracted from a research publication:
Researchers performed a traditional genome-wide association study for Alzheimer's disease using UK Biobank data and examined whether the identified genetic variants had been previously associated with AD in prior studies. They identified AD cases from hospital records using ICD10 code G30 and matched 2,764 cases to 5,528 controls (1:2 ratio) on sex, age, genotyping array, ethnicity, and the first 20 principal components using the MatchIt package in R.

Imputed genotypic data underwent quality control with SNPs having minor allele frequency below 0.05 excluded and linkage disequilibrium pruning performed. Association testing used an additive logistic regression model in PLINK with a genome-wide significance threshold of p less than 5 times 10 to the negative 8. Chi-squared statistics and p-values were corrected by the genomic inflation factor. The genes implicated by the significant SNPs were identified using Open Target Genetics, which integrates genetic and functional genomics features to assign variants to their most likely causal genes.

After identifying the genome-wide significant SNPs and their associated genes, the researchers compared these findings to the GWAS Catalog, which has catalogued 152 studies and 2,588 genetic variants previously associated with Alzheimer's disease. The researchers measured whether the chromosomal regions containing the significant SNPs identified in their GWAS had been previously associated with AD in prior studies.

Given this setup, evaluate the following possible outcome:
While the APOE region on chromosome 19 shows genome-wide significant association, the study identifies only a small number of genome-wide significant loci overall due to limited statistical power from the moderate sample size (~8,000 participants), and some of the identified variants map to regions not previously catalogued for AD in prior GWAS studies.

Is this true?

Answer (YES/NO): NO